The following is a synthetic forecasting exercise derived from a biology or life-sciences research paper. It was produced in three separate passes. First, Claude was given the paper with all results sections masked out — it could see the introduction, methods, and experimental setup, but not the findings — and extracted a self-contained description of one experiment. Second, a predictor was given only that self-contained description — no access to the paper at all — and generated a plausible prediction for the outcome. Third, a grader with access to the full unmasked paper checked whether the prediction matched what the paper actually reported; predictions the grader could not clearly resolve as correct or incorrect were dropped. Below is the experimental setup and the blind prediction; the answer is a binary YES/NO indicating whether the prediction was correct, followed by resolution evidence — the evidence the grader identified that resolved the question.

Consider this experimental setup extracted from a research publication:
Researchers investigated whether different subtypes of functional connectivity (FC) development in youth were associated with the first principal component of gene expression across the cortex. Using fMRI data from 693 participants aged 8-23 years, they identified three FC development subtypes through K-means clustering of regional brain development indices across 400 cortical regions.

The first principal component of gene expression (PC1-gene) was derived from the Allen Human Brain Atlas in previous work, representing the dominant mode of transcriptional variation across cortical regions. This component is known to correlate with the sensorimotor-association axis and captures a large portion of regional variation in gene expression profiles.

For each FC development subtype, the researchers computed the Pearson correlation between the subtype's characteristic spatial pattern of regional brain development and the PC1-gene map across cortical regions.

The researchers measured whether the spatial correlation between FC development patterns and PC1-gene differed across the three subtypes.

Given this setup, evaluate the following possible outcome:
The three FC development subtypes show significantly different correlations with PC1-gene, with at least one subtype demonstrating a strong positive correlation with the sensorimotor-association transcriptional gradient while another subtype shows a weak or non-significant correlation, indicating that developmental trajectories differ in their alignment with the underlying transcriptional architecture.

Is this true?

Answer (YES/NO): NO